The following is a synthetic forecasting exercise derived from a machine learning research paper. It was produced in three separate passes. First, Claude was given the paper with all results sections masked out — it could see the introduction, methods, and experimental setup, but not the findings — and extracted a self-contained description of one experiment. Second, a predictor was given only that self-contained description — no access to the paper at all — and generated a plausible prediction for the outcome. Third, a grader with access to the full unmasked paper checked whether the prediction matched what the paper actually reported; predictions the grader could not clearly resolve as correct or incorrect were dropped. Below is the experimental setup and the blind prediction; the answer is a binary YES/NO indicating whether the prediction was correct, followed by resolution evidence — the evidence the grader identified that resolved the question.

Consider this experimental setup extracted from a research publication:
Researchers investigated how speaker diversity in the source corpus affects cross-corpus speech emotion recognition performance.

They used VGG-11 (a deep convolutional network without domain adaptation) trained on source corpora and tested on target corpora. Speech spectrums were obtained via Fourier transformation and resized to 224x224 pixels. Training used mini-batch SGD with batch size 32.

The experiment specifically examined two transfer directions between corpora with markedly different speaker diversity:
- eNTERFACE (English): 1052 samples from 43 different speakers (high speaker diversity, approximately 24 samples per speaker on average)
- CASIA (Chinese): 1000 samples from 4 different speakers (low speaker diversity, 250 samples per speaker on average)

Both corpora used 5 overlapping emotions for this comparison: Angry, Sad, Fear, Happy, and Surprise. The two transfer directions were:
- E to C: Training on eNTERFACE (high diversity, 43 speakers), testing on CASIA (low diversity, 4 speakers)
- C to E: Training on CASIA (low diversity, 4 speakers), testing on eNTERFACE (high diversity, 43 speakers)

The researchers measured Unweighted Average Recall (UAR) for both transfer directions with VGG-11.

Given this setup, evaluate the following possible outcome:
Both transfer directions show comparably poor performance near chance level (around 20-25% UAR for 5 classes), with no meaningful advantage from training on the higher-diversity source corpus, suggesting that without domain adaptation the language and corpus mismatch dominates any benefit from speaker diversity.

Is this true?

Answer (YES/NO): NO